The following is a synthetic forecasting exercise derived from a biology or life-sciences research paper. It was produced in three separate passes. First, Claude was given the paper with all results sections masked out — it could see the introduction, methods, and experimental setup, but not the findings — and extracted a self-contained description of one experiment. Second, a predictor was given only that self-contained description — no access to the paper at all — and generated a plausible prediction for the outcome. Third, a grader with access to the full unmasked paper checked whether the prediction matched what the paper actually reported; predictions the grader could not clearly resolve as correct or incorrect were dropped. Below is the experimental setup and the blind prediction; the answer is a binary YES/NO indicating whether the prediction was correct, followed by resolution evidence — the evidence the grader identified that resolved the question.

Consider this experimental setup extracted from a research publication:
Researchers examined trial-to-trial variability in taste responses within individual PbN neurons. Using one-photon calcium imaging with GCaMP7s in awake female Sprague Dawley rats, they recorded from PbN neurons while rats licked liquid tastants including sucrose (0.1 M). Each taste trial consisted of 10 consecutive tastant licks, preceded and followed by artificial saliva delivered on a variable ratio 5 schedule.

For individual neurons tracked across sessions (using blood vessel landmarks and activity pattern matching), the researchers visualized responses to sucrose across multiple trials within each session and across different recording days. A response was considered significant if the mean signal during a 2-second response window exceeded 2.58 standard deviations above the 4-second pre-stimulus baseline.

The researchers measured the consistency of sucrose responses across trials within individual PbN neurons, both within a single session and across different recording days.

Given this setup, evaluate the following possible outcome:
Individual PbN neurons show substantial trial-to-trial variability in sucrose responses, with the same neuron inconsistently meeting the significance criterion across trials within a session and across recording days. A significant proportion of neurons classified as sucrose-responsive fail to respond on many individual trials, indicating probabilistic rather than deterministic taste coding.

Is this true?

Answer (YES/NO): YES